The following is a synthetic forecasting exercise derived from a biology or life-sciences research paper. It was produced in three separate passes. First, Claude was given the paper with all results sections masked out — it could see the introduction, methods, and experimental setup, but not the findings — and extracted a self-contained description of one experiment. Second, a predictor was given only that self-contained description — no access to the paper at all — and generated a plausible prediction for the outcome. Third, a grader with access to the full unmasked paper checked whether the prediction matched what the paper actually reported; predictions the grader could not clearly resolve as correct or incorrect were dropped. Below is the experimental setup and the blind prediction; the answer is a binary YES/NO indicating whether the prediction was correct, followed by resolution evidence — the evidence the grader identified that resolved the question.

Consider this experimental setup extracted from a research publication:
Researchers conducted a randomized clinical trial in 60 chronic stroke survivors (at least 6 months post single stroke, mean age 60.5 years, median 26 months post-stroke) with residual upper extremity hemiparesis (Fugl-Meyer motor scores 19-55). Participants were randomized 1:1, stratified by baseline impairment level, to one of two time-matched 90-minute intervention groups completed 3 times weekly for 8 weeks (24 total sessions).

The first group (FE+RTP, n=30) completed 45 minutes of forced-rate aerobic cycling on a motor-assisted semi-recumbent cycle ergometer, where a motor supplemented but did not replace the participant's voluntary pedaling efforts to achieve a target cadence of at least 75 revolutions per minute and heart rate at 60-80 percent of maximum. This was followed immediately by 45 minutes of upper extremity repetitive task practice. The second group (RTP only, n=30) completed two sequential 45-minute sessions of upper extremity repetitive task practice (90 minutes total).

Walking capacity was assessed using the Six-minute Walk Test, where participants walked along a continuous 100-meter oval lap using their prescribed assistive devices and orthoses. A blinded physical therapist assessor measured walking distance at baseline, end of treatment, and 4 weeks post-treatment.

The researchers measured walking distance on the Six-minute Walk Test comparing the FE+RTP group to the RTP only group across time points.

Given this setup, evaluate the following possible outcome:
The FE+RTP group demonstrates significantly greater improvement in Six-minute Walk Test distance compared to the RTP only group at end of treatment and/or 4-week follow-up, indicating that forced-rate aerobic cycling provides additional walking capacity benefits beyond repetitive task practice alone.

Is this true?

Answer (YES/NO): YES